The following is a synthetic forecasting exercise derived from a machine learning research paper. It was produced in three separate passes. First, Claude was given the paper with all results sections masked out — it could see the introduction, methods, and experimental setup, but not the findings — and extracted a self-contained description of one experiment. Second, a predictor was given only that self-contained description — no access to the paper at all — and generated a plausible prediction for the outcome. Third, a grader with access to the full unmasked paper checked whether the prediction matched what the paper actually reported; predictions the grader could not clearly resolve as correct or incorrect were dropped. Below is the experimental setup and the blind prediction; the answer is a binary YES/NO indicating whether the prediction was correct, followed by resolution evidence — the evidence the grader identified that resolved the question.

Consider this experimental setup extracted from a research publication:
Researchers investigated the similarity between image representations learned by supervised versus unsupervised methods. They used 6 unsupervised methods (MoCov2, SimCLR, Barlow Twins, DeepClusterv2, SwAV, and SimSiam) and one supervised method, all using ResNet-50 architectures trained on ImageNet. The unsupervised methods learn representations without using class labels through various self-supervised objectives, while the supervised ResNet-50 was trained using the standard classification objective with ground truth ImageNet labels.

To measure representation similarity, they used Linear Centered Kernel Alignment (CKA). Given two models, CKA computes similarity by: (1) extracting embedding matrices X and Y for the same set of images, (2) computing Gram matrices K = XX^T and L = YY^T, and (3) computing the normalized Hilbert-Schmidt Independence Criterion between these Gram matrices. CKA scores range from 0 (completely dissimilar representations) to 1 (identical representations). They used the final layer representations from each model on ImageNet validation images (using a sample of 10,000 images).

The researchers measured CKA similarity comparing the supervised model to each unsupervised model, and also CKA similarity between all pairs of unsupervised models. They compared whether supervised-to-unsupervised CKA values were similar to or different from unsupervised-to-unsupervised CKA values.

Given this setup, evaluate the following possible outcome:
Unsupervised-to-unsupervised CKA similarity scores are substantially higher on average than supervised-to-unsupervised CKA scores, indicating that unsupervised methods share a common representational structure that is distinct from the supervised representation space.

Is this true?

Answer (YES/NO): NO